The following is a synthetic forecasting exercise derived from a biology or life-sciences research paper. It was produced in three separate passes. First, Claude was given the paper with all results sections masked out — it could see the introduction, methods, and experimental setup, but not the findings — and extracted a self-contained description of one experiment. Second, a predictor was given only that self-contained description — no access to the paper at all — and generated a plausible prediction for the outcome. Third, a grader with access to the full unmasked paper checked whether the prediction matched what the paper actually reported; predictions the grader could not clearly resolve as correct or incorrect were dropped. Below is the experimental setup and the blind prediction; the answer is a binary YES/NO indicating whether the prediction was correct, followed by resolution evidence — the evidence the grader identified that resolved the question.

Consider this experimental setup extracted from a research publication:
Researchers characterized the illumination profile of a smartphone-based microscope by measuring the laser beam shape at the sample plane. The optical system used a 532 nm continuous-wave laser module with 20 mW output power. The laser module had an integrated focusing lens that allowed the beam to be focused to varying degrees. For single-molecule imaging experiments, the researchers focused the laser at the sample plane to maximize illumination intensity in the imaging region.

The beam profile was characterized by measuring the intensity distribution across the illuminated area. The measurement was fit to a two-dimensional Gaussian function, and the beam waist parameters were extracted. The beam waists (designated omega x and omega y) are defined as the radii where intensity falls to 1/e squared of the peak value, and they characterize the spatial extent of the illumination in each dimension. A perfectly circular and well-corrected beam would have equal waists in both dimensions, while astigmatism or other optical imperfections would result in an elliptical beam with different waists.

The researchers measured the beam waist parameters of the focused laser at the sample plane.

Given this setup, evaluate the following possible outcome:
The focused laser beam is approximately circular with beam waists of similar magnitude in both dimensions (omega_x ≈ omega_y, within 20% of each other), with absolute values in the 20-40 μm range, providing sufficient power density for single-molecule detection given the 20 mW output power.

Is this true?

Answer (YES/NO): NO